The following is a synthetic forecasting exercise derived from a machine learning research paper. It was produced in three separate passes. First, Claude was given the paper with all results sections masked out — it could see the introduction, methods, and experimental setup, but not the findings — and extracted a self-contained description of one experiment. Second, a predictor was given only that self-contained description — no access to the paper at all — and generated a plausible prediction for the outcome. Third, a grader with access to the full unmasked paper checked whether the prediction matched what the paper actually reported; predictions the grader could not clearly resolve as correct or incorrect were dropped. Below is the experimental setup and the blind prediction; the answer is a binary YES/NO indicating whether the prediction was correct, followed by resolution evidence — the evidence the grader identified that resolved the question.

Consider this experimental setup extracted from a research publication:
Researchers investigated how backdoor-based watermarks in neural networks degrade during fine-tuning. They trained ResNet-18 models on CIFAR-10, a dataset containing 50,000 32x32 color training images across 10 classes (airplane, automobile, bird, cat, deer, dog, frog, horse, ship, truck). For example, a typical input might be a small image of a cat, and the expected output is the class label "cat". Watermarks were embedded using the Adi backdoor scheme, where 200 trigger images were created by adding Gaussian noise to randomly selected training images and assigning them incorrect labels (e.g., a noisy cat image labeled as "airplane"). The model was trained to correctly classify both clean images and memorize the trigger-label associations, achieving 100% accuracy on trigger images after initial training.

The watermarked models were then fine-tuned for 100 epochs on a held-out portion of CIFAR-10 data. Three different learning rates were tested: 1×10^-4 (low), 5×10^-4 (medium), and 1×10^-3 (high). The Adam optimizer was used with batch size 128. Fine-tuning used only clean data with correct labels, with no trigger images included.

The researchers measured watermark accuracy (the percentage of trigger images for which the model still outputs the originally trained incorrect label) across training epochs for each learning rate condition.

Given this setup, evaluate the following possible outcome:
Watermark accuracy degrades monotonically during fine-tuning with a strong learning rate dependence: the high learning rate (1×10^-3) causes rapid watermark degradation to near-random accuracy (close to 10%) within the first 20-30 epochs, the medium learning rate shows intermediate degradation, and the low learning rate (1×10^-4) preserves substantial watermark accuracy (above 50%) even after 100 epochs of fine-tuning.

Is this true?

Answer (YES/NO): NO